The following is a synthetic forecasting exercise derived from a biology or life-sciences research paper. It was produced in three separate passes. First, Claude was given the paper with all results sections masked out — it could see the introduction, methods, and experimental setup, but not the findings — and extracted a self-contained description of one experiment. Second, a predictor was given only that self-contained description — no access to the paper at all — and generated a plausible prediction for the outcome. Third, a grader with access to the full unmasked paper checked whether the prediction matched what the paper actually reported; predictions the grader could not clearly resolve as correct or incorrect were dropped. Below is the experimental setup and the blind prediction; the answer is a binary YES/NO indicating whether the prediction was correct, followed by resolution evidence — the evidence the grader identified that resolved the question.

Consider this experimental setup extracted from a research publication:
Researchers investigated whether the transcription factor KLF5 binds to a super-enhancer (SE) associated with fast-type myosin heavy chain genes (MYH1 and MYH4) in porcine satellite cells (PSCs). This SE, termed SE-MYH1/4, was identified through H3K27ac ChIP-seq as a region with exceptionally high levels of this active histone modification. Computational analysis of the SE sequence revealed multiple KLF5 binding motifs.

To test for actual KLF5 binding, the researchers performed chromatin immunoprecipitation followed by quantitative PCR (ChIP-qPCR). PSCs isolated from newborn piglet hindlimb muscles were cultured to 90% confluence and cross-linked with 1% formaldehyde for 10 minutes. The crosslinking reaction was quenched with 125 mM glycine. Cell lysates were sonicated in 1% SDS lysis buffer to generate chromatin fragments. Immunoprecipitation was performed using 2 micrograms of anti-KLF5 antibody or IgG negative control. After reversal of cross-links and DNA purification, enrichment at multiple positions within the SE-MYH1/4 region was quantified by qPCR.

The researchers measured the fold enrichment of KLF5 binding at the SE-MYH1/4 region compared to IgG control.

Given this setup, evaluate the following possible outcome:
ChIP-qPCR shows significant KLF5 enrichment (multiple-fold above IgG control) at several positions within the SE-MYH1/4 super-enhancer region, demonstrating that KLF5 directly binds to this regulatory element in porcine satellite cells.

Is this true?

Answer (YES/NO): NO